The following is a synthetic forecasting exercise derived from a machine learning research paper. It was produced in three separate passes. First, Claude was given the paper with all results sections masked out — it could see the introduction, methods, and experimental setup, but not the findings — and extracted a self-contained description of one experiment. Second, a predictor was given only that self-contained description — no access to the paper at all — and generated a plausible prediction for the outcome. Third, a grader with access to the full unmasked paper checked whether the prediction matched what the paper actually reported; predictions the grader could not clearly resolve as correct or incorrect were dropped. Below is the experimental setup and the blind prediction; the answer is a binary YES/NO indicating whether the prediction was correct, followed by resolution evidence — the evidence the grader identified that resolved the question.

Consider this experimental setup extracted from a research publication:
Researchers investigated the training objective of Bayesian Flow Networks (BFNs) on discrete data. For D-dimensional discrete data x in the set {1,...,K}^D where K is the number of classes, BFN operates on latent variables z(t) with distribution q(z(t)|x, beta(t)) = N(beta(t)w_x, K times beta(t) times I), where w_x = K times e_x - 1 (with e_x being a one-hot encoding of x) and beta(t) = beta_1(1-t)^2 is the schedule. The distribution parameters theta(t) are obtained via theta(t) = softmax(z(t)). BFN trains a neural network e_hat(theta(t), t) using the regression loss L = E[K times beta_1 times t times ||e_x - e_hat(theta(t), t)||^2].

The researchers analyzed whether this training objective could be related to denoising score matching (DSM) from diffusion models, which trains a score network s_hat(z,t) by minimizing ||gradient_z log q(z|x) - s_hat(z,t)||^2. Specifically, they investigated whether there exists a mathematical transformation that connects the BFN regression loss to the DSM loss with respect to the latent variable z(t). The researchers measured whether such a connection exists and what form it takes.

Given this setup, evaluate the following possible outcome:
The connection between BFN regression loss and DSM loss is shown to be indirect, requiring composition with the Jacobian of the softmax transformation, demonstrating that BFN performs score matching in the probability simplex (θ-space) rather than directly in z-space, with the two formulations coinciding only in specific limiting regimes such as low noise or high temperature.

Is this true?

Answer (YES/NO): NO